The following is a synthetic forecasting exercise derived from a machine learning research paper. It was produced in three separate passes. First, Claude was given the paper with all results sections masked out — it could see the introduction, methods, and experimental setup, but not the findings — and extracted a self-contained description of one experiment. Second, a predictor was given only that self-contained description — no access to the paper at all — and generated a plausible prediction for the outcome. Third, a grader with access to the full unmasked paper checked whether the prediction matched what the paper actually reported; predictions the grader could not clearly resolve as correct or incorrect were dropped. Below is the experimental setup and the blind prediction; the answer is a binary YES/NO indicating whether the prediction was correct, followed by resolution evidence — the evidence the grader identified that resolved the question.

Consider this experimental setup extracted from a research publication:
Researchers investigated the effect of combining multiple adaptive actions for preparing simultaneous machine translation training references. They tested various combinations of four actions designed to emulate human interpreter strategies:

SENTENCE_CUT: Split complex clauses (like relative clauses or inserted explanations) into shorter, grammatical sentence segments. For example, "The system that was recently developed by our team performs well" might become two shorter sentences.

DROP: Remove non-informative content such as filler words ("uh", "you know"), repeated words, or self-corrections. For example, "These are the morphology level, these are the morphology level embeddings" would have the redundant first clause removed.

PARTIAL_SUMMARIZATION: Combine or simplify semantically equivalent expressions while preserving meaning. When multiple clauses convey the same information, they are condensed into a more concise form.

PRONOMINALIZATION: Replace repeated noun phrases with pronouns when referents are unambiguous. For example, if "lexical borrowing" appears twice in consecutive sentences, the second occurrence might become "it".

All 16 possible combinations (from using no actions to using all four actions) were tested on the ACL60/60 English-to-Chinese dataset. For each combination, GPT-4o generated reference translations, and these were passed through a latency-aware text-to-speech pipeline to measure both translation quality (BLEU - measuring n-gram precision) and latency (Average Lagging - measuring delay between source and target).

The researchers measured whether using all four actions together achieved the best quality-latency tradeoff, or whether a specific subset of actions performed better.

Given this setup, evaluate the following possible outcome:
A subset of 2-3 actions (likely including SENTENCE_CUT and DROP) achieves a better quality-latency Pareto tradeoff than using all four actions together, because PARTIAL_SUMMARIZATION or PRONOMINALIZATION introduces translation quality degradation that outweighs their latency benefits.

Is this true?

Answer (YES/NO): NO